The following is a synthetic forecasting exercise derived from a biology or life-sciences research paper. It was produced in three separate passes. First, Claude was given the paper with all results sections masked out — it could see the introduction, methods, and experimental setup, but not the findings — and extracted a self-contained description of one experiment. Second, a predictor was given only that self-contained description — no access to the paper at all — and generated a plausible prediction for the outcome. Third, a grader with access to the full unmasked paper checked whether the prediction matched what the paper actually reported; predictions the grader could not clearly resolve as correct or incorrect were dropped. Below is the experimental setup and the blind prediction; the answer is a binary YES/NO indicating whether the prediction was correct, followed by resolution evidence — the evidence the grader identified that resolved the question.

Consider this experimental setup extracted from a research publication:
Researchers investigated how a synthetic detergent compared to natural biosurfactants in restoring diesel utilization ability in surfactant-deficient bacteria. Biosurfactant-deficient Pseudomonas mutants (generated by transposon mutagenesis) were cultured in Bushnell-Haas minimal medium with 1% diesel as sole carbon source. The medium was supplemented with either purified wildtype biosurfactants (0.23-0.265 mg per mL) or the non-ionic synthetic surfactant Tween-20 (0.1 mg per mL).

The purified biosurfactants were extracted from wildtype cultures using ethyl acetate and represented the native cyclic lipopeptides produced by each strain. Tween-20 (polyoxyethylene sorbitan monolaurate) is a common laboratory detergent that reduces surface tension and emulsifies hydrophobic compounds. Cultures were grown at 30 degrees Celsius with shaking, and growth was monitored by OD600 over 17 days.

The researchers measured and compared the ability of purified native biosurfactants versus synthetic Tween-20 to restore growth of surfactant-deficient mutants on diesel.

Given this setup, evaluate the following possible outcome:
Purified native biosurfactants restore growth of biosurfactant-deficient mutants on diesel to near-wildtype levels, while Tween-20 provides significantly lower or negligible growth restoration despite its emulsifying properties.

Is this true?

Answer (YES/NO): NO